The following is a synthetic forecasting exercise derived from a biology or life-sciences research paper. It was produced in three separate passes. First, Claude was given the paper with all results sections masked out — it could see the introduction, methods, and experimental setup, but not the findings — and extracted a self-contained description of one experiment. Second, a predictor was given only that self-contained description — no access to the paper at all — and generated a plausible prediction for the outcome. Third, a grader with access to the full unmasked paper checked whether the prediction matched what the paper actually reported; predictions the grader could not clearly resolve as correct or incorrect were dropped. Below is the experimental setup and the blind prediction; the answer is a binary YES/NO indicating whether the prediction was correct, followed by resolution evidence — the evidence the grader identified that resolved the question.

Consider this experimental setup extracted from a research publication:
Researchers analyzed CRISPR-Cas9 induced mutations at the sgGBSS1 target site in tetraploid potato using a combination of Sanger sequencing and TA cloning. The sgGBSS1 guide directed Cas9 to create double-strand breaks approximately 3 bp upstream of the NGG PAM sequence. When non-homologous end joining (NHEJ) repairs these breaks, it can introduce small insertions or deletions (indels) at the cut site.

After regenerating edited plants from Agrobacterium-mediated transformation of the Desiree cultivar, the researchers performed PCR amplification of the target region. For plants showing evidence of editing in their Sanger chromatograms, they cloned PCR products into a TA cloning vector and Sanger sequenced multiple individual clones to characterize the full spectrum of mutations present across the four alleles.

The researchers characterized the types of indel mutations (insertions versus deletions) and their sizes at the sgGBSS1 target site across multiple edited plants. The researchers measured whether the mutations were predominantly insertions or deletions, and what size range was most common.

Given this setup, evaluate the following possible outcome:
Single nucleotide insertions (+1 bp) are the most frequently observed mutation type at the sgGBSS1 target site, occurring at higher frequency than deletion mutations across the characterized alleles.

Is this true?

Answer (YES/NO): NO